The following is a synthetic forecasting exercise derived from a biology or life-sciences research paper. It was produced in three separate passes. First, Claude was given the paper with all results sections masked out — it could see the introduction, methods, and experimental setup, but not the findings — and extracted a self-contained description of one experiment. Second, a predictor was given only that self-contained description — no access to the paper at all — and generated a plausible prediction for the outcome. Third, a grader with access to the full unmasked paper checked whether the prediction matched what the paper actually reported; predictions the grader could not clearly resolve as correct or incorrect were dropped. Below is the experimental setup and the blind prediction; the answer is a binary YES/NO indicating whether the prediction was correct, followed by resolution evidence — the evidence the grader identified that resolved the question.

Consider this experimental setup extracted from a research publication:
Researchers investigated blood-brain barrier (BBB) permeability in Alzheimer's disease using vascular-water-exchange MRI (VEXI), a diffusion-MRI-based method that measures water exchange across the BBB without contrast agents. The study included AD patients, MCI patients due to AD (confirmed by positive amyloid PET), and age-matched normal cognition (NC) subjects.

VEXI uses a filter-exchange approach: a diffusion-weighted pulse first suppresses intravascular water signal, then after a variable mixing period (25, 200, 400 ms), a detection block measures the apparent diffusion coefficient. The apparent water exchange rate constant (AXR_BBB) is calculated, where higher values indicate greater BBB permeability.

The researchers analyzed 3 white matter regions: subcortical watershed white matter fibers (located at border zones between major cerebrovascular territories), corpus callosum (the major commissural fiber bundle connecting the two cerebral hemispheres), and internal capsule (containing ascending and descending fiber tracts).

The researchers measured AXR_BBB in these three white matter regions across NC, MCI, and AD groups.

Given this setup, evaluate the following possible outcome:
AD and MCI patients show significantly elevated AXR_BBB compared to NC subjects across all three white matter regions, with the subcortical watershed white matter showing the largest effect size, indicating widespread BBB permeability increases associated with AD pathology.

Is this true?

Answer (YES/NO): NO